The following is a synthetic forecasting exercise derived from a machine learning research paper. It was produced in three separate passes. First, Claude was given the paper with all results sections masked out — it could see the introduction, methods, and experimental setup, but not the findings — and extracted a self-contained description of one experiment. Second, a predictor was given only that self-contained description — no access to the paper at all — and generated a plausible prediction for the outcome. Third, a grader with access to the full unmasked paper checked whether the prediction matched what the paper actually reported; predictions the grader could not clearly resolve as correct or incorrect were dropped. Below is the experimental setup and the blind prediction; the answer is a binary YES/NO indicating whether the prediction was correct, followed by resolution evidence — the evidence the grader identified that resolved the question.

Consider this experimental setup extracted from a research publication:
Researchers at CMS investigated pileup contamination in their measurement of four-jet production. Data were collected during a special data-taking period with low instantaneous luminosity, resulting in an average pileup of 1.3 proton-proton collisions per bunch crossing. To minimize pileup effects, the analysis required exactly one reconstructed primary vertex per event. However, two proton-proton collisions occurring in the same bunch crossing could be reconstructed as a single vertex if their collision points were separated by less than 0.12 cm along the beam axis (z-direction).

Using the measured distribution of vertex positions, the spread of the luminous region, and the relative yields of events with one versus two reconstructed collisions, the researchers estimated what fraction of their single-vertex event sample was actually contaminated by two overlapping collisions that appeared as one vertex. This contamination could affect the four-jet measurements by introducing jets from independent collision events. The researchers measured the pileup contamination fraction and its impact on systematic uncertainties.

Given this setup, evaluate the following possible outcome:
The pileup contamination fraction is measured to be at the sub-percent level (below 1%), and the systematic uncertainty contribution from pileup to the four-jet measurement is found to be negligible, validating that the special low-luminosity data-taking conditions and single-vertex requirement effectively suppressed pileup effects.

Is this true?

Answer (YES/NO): YES